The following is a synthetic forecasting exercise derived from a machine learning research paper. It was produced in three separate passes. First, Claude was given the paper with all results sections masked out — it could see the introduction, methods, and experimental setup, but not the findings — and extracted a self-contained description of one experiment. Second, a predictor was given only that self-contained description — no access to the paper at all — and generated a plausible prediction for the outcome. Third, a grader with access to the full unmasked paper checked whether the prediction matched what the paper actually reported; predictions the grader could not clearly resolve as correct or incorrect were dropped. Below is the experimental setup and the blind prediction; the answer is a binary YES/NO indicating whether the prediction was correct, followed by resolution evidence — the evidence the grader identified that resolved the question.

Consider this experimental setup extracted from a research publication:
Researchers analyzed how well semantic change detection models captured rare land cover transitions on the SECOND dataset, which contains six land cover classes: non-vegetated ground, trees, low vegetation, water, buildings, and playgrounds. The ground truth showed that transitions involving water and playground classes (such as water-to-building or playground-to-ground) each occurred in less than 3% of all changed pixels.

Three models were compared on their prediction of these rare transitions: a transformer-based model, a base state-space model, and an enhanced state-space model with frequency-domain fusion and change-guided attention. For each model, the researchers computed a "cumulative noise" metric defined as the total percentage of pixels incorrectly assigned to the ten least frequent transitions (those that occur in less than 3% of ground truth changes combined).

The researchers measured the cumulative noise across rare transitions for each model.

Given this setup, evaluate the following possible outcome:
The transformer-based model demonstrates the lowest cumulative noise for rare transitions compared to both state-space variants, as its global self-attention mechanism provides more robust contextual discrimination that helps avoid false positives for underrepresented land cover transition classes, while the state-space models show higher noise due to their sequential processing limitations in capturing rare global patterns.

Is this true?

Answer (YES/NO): NO